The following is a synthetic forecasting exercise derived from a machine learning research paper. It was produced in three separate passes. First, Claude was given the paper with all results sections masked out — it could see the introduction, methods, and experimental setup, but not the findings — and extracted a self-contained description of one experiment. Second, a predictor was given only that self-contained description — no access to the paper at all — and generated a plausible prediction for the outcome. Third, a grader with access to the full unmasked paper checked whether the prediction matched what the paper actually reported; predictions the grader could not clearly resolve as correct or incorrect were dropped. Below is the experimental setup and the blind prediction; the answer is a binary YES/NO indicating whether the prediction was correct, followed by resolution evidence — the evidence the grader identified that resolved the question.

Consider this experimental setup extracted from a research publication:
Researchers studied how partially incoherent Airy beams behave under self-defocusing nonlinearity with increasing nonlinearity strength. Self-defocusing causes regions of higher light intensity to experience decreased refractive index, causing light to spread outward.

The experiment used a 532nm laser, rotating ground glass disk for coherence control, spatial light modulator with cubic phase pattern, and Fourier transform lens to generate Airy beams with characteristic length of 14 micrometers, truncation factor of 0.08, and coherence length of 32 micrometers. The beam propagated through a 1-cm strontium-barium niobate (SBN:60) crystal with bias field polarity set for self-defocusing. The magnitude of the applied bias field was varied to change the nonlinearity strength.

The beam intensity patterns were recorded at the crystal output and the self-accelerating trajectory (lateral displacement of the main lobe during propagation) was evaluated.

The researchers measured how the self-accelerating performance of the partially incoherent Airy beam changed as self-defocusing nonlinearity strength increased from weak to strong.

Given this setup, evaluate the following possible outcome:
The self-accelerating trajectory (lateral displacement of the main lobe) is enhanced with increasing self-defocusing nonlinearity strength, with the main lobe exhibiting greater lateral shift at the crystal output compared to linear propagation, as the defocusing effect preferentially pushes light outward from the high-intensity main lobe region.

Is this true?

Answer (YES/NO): NO